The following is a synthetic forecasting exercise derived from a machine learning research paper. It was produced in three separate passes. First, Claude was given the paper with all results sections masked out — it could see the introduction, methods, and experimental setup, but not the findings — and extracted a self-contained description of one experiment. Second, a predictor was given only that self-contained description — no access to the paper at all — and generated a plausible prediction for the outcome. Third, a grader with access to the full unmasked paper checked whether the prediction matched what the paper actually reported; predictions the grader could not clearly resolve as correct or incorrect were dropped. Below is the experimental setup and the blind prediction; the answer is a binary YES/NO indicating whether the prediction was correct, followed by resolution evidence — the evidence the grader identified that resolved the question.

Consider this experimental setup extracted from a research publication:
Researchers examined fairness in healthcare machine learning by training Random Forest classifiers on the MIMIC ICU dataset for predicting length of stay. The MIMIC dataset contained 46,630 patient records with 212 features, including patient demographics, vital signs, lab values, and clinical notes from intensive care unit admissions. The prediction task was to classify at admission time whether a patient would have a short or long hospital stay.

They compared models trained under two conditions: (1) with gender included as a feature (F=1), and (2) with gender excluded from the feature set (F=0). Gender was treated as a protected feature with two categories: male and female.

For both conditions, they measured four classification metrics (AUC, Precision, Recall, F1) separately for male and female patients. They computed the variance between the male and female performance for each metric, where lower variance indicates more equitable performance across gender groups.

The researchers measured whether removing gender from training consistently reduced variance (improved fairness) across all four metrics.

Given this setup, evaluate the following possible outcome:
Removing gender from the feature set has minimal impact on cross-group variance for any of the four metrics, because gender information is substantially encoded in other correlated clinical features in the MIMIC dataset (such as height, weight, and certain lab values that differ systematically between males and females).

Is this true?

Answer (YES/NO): NO